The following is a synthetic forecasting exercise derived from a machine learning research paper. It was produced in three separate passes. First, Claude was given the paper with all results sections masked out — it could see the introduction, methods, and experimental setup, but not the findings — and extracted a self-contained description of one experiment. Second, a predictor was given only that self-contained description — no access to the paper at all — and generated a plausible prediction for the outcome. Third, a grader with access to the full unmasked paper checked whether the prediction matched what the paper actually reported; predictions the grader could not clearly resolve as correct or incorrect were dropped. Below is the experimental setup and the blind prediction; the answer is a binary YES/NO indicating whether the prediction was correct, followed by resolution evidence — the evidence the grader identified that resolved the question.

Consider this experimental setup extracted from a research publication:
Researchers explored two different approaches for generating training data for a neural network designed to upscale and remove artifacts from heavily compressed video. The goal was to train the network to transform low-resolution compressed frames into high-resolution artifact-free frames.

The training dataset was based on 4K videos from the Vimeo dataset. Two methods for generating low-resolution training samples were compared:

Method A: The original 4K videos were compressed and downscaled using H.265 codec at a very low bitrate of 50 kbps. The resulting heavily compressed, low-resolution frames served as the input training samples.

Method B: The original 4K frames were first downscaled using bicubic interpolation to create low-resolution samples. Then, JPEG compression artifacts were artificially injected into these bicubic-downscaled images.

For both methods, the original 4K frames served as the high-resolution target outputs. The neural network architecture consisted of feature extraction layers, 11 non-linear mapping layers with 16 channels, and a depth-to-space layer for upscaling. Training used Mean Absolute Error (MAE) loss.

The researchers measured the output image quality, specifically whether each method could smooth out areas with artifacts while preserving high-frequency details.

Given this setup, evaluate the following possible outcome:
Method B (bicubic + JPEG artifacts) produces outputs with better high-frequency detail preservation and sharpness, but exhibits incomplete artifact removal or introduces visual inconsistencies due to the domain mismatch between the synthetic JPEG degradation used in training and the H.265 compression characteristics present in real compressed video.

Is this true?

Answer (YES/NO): NO